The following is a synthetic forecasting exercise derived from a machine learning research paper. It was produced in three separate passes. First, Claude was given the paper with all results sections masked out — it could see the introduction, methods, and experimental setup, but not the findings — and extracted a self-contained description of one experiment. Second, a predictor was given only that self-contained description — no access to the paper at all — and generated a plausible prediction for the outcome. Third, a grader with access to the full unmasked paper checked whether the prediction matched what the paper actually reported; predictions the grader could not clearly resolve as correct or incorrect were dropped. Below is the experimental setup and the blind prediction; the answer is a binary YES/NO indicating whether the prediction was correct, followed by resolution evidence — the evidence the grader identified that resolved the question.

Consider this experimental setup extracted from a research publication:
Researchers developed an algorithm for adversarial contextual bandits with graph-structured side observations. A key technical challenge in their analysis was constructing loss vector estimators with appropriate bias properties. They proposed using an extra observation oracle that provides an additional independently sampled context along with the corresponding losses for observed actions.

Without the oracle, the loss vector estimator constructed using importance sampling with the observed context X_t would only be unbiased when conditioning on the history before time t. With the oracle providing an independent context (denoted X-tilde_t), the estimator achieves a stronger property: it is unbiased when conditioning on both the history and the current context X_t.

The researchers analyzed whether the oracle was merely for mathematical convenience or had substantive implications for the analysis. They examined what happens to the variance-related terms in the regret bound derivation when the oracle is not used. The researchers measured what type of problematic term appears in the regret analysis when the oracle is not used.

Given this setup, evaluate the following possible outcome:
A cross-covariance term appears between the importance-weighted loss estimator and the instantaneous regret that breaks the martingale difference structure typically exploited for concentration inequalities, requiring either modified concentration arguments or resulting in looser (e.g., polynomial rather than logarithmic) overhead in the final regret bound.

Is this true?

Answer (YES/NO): NO